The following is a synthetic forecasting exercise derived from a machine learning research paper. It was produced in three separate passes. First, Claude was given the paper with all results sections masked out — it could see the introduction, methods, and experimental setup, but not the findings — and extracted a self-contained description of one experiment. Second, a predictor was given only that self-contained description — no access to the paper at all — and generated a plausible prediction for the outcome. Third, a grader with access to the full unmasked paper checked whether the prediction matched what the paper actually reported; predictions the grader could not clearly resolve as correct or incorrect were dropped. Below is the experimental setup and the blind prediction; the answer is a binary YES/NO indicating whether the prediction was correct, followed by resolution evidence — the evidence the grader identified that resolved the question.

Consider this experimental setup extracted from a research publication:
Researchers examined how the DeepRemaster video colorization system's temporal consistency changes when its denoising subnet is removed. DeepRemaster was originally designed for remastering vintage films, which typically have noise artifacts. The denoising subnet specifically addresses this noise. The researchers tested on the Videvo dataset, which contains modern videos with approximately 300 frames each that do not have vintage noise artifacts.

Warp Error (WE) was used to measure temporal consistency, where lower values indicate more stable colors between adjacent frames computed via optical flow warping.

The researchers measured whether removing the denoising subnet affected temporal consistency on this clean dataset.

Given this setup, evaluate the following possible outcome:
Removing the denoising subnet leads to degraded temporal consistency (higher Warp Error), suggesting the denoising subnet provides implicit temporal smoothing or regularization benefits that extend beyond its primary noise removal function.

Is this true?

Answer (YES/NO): NO